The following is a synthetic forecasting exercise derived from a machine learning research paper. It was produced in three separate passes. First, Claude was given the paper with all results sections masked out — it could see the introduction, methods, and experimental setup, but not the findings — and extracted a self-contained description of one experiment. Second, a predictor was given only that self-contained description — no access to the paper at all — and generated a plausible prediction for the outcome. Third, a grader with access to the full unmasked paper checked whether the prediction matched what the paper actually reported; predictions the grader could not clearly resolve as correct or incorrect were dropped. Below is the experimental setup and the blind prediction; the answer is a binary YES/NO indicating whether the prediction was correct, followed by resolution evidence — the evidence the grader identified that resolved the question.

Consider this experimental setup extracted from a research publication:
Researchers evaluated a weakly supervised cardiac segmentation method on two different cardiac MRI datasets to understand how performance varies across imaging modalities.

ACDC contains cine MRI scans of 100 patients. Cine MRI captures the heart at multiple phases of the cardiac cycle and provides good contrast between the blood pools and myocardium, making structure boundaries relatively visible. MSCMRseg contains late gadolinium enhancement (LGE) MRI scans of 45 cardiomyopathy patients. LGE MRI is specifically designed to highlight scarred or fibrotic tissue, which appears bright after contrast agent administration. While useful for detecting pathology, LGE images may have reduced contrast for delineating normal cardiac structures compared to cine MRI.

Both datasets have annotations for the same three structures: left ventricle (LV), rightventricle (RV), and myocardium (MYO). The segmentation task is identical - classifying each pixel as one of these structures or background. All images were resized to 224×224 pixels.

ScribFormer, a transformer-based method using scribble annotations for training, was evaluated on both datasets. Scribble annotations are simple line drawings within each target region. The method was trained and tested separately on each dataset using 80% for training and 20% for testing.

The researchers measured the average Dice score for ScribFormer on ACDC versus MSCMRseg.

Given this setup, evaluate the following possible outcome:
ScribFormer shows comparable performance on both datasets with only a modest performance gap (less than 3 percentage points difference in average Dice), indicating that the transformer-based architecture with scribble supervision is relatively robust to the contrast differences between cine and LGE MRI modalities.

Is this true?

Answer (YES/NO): NO